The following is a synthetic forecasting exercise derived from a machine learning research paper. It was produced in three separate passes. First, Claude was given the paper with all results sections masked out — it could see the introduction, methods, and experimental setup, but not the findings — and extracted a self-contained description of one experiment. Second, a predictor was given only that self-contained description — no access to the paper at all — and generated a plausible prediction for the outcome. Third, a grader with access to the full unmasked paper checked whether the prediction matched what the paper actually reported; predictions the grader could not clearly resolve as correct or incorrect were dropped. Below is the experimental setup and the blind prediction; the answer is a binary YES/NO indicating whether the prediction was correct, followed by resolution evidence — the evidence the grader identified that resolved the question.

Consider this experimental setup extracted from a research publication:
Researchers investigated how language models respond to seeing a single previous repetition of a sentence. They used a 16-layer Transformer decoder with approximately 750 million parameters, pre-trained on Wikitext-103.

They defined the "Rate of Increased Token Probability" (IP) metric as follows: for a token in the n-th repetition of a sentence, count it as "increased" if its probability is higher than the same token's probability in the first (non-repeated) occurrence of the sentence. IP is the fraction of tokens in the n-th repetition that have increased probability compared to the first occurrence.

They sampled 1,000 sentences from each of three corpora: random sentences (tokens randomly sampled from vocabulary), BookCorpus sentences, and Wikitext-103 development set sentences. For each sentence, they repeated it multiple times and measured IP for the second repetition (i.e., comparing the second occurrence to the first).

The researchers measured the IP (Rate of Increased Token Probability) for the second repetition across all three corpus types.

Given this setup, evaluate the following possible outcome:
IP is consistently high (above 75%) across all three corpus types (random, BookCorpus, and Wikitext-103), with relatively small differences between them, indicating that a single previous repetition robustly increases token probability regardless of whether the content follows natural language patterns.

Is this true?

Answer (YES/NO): YES